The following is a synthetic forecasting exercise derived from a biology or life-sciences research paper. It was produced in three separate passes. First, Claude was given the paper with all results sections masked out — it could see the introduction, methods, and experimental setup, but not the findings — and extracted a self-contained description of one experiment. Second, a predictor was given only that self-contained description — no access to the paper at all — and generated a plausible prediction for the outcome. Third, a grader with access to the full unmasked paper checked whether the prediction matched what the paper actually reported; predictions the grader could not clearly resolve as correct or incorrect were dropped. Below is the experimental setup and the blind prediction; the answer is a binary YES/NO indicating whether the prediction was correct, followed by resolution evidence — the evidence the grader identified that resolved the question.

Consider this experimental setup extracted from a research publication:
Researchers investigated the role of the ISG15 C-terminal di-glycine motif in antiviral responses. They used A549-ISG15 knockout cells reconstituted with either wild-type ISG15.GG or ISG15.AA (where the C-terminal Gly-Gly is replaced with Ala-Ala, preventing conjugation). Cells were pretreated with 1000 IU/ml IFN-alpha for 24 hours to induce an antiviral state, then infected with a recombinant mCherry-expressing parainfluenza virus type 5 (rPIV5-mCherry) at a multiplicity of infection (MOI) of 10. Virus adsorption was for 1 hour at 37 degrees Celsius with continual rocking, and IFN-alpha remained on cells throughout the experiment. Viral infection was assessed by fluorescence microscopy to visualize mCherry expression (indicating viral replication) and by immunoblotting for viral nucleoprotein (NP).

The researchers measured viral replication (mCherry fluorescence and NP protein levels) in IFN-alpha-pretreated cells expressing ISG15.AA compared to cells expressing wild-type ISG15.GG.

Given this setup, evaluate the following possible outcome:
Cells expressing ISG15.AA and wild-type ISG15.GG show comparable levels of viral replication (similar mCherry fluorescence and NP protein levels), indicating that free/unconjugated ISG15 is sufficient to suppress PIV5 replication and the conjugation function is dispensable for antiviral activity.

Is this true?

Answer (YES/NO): NO